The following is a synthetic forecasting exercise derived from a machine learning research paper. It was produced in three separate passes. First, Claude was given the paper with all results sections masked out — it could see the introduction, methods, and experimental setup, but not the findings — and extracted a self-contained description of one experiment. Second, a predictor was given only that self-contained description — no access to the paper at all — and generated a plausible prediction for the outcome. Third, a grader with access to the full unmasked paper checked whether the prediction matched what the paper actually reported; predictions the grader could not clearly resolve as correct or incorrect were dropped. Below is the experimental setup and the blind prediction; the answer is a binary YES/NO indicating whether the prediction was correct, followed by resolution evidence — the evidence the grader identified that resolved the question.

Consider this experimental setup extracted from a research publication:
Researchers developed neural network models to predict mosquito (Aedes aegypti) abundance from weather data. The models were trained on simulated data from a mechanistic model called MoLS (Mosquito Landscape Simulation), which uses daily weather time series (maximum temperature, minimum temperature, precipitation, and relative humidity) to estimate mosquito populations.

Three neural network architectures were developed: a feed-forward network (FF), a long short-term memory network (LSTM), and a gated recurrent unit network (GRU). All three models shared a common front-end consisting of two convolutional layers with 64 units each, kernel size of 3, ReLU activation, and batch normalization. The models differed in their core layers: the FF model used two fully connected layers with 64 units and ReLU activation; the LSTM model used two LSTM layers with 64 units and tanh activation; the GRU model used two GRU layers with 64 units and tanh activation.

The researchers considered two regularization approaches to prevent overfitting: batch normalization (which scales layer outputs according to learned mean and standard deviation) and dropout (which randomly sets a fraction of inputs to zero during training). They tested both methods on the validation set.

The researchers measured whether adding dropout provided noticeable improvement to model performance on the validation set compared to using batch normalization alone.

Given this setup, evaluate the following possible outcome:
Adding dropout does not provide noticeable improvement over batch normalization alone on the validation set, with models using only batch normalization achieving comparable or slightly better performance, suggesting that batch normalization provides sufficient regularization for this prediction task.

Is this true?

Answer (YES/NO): YES